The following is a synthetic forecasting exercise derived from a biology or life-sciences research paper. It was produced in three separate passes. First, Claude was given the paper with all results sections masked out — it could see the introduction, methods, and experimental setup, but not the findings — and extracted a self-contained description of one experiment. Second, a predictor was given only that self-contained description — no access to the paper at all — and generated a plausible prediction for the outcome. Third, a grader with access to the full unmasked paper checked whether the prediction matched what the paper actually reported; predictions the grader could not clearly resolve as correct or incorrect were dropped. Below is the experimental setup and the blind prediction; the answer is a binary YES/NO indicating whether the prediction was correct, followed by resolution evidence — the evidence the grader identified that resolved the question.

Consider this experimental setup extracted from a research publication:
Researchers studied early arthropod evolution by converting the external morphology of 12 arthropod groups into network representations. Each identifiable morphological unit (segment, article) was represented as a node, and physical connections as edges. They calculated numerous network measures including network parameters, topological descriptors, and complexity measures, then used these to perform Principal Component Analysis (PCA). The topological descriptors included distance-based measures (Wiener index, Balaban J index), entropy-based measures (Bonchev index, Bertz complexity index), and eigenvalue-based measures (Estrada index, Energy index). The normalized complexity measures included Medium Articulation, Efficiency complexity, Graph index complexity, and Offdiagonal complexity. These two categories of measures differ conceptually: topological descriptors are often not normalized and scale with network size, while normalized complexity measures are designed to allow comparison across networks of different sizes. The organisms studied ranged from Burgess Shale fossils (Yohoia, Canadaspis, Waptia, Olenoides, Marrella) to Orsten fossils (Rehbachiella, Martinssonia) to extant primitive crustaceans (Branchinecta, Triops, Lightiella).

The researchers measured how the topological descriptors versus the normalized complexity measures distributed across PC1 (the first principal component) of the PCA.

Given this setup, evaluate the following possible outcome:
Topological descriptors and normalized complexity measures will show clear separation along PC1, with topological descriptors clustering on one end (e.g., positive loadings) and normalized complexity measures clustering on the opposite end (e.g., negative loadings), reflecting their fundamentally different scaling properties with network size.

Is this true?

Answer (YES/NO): YES